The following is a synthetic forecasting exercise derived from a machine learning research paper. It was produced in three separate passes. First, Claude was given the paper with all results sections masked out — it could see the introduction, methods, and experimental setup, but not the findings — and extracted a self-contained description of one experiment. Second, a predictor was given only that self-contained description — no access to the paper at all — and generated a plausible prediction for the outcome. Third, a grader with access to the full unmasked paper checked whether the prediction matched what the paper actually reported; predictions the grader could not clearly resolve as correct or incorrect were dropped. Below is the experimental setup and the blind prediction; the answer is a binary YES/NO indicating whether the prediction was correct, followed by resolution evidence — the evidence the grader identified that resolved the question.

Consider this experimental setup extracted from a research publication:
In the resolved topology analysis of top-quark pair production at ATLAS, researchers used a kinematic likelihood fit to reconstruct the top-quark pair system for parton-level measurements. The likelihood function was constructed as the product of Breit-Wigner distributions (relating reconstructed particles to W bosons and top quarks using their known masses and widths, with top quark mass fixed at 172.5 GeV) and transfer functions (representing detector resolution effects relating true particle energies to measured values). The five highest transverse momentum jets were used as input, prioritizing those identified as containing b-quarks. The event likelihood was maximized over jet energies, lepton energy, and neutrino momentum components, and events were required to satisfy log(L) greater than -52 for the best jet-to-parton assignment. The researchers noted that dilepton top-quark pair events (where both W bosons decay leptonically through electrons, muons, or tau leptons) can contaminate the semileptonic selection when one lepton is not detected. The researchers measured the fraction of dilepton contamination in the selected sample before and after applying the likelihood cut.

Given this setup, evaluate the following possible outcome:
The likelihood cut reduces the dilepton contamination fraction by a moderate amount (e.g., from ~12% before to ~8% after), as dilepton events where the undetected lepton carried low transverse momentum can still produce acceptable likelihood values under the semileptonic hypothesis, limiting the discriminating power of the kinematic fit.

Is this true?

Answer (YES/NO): YES